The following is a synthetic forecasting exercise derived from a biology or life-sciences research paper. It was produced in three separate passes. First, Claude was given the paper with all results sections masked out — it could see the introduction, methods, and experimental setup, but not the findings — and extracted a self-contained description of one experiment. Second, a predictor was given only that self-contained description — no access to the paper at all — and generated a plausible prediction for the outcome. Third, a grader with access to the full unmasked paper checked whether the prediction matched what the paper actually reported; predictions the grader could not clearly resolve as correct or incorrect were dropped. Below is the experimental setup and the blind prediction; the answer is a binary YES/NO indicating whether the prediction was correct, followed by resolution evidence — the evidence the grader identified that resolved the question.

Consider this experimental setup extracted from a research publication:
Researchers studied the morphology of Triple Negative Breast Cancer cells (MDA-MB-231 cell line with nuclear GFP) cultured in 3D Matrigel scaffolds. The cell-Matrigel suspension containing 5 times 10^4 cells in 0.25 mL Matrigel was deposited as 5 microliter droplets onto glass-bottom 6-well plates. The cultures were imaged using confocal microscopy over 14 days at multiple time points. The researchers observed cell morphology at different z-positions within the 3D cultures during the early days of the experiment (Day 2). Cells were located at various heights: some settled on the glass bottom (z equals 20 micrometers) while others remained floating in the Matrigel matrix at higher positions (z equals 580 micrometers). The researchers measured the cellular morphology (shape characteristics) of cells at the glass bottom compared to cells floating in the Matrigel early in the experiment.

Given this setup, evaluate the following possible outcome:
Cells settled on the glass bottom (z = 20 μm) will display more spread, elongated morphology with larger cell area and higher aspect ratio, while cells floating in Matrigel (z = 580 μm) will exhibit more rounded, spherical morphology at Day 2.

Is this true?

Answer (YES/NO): NO